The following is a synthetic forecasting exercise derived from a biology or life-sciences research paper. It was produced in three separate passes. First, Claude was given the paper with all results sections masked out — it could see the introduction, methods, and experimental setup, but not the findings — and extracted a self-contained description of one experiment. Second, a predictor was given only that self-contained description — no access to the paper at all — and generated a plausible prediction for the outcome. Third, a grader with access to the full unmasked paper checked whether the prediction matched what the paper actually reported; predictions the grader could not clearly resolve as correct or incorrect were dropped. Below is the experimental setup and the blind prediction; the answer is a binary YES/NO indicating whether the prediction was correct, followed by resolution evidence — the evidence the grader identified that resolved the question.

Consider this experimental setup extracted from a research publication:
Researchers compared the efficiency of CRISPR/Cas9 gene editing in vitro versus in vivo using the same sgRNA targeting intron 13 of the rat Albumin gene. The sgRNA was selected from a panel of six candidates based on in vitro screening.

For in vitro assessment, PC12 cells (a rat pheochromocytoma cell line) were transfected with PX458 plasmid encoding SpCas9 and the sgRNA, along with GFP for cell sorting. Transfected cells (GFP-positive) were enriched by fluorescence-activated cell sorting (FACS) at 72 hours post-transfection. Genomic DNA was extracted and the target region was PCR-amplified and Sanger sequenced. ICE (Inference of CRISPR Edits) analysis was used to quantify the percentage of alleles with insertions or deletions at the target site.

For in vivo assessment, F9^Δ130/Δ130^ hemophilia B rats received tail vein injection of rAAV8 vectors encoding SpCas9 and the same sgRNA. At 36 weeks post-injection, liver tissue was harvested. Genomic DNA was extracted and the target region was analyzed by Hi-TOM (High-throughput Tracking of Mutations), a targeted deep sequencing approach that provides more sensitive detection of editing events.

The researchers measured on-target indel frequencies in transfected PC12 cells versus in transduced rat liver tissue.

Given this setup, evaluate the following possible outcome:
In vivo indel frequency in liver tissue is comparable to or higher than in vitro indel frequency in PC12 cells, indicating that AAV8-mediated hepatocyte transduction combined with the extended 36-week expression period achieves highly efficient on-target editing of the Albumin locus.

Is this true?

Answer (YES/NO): NO